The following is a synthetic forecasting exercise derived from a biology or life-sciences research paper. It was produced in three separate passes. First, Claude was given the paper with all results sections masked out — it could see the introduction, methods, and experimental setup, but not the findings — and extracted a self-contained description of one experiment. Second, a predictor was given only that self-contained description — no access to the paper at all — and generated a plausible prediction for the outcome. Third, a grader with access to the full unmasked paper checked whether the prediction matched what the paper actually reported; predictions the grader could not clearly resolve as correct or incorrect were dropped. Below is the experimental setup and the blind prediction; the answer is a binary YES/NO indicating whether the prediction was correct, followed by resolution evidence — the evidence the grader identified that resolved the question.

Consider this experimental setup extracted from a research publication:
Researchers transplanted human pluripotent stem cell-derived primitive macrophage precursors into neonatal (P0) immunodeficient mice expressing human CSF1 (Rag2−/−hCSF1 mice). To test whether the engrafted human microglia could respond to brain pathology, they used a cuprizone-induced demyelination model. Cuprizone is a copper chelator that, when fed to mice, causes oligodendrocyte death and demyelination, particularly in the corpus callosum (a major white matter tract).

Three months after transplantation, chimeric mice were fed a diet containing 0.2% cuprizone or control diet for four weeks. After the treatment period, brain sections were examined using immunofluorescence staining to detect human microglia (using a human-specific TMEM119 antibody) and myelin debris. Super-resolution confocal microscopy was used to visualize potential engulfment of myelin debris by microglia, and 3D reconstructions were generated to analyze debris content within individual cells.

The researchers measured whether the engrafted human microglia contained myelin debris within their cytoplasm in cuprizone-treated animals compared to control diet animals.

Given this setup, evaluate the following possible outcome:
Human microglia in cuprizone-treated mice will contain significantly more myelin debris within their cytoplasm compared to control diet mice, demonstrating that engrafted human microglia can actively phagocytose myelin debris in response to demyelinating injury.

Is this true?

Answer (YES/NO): YES